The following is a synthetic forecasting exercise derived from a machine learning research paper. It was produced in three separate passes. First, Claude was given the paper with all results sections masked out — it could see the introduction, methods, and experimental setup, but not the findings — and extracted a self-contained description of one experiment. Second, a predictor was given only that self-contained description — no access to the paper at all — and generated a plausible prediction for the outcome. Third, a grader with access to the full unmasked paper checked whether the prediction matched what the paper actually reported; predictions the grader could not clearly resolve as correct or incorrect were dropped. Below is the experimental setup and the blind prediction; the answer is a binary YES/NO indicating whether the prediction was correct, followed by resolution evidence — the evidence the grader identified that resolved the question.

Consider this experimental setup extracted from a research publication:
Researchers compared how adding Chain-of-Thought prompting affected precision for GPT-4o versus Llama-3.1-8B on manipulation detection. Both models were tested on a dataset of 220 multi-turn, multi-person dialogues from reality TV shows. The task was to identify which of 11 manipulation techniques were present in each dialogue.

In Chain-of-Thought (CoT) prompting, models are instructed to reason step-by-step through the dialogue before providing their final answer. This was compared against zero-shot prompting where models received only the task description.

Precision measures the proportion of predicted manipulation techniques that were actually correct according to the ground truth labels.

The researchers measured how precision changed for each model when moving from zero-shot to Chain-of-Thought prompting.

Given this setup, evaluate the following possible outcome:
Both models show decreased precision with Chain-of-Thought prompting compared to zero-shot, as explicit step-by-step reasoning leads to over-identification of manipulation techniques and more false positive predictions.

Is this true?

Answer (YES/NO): NO